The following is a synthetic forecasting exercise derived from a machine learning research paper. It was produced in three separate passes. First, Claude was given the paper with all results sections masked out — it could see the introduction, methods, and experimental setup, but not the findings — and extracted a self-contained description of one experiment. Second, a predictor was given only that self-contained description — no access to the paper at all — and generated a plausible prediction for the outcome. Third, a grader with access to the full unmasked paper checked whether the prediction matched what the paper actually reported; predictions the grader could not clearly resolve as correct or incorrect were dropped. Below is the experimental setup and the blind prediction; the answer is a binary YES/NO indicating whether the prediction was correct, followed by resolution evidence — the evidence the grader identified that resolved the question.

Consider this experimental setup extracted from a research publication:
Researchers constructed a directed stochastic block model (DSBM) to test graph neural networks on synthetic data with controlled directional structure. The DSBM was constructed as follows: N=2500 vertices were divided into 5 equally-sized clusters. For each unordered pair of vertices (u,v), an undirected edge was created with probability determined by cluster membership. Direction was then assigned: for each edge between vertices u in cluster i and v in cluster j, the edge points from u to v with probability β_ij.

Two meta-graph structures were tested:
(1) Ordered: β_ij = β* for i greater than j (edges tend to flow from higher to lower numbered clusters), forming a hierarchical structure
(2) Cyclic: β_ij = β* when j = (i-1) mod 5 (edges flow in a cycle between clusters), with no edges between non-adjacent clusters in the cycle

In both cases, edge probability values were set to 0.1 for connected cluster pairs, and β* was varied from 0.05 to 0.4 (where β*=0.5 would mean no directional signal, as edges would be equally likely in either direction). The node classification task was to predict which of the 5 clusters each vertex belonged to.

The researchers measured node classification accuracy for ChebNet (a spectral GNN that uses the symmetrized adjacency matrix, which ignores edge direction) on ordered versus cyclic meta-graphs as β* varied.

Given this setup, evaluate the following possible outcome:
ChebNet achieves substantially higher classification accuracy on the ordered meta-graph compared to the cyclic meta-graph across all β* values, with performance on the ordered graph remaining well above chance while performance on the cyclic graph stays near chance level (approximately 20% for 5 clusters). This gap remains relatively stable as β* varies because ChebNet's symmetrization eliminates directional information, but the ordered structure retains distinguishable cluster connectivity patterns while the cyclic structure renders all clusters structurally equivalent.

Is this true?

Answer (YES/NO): NO